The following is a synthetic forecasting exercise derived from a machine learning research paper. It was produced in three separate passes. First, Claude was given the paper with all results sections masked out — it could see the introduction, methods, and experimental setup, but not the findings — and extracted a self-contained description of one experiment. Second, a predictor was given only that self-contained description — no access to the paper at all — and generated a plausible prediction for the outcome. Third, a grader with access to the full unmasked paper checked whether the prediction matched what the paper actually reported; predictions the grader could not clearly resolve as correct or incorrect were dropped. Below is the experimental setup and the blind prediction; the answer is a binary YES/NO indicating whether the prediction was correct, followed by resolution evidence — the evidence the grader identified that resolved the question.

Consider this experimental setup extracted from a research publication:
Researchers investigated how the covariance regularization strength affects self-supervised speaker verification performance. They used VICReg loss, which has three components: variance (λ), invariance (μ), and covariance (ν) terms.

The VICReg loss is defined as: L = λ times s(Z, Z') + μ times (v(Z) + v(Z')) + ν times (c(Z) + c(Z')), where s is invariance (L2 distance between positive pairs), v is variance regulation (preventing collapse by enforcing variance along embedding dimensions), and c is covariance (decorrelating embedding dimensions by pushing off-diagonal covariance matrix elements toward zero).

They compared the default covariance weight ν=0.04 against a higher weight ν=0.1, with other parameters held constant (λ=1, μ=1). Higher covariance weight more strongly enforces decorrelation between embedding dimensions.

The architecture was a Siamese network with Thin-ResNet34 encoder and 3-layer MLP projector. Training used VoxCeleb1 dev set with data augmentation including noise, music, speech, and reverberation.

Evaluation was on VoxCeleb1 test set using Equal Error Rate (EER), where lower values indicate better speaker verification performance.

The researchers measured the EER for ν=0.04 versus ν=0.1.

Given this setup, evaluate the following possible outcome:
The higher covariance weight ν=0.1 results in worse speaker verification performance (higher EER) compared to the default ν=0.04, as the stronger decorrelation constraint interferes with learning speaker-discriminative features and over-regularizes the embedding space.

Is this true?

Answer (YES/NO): YES